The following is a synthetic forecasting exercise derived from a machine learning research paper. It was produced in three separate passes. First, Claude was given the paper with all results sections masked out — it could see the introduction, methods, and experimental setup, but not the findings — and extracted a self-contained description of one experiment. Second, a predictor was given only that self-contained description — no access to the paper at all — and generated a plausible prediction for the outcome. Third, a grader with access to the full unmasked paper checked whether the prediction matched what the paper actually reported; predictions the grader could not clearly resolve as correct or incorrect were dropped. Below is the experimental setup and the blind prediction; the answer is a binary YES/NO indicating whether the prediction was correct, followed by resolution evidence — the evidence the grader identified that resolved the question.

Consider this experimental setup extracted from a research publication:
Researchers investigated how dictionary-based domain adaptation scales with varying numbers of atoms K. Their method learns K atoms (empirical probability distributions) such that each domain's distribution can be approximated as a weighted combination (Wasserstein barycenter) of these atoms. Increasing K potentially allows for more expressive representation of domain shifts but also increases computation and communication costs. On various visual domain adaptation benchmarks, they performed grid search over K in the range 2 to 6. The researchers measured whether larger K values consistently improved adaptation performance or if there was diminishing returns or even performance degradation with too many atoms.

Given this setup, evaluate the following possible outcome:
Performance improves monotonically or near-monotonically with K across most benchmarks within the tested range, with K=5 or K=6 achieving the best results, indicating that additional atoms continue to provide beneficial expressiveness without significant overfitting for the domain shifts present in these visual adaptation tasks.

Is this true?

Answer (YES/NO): NO